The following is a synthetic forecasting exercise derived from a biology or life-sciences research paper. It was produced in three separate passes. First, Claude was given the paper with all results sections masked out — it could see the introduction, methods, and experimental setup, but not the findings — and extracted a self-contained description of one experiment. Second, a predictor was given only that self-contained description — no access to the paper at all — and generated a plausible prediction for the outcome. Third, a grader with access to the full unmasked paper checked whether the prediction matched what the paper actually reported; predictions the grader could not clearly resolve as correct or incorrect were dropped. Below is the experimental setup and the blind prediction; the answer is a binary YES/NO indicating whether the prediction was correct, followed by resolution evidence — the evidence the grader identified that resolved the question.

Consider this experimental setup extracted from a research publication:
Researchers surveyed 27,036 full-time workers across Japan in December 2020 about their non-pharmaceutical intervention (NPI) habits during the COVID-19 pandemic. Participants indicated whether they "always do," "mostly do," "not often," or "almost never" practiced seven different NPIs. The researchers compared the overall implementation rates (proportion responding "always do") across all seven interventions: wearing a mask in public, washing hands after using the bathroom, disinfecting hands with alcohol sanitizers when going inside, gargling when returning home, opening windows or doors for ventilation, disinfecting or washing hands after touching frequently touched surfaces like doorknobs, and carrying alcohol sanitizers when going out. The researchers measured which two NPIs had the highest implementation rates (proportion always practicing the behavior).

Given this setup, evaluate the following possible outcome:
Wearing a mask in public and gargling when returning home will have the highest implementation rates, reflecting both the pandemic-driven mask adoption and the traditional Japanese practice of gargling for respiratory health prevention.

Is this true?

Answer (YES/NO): NO